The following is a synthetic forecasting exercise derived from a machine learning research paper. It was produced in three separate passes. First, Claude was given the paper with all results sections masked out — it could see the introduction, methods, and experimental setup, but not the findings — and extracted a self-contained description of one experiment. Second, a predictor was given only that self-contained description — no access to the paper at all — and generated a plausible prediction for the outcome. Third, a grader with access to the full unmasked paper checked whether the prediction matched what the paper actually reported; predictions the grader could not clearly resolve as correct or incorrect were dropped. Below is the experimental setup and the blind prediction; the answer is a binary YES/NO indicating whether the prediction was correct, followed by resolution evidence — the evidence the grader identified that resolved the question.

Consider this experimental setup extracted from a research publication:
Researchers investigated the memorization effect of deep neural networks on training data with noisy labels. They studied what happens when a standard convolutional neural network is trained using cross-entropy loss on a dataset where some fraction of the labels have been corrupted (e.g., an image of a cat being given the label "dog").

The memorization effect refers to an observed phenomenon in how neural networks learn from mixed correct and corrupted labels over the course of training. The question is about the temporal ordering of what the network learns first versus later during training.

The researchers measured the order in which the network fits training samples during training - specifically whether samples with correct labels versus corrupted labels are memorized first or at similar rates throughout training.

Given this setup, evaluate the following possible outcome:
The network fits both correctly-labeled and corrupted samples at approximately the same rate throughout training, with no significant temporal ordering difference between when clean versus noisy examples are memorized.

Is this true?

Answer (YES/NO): NO